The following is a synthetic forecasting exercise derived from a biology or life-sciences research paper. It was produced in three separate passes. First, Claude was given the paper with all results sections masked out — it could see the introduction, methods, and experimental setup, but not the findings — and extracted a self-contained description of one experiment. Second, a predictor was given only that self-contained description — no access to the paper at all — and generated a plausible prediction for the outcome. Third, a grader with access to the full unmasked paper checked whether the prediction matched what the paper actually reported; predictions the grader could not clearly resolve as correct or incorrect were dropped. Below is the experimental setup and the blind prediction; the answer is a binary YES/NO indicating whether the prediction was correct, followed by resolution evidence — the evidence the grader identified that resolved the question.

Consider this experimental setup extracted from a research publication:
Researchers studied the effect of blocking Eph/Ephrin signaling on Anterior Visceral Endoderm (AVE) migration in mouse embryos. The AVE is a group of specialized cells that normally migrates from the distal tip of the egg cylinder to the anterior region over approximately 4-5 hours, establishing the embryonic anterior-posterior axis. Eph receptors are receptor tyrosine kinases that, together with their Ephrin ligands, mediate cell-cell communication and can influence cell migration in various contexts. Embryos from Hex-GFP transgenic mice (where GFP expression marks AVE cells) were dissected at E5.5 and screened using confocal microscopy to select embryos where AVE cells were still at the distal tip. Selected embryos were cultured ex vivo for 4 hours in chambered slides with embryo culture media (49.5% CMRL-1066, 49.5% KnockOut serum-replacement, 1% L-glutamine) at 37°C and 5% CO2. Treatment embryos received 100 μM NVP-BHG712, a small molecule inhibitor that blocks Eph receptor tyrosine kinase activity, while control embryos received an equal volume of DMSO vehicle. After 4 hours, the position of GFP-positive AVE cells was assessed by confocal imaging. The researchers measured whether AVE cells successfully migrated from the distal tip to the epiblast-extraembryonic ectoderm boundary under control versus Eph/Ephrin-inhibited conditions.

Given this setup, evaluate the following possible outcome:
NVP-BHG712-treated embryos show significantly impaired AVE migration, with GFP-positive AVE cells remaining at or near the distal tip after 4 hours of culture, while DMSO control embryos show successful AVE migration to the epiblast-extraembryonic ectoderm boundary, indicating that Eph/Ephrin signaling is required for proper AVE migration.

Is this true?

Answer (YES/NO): YES